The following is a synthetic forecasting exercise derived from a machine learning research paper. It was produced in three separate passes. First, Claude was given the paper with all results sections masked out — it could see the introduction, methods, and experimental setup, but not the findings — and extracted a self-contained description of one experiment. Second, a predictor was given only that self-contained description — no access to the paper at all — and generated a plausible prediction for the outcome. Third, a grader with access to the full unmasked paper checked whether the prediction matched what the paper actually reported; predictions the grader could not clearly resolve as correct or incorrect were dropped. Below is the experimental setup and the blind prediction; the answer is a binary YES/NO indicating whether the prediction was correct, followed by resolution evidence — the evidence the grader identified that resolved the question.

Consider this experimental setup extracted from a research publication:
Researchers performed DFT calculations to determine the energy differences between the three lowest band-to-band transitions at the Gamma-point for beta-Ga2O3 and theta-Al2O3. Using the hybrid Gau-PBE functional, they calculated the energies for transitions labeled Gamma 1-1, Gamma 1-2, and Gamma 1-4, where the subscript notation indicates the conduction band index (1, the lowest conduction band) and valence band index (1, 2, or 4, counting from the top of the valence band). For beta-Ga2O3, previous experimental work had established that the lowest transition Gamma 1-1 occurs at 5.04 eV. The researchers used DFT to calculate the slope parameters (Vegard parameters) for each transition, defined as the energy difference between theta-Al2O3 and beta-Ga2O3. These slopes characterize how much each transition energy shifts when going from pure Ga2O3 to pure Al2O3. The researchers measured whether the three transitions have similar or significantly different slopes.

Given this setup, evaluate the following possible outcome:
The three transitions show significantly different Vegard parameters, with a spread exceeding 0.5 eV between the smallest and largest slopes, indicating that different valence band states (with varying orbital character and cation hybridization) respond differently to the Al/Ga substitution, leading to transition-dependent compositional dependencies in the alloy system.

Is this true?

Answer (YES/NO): NO